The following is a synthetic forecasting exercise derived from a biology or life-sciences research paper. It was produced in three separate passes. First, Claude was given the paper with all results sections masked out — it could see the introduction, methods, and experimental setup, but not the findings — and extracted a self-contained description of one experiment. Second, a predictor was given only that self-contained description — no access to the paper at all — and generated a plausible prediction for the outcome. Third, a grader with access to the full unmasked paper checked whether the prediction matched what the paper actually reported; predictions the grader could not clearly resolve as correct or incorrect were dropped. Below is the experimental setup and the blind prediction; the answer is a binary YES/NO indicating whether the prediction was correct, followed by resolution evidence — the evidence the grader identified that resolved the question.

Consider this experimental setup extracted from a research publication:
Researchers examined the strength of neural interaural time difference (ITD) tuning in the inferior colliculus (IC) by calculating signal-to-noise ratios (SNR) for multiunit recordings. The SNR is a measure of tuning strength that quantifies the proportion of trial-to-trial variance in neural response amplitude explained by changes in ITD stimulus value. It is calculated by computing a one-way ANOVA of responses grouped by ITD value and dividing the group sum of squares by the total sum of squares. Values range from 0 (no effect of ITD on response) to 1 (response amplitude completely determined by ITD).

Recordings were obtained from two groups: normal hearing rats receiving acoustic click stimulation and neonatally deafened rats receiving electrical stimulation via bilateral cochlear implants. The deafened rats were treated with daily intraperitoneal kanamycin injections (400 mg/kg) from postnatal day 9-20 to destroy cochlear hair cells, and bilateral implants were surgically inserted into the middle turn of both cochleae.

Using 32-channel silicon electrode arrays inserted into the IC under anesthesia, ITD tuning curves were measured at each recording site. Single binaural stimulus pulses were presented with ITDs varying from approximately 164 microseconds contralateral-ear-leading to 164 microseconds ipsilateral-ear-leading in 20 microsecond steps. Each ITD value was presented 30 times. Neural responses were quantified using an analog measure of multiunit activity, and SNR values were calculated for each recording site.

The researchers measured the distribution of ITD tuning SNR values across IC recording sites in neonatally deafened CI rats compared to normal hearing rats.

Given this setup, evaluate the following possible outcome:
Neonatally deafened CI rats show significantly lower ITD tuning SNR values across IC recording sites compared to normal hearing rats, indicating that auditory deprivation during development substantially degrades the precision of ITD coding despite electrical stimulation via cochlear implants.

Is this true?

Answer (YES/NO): NO